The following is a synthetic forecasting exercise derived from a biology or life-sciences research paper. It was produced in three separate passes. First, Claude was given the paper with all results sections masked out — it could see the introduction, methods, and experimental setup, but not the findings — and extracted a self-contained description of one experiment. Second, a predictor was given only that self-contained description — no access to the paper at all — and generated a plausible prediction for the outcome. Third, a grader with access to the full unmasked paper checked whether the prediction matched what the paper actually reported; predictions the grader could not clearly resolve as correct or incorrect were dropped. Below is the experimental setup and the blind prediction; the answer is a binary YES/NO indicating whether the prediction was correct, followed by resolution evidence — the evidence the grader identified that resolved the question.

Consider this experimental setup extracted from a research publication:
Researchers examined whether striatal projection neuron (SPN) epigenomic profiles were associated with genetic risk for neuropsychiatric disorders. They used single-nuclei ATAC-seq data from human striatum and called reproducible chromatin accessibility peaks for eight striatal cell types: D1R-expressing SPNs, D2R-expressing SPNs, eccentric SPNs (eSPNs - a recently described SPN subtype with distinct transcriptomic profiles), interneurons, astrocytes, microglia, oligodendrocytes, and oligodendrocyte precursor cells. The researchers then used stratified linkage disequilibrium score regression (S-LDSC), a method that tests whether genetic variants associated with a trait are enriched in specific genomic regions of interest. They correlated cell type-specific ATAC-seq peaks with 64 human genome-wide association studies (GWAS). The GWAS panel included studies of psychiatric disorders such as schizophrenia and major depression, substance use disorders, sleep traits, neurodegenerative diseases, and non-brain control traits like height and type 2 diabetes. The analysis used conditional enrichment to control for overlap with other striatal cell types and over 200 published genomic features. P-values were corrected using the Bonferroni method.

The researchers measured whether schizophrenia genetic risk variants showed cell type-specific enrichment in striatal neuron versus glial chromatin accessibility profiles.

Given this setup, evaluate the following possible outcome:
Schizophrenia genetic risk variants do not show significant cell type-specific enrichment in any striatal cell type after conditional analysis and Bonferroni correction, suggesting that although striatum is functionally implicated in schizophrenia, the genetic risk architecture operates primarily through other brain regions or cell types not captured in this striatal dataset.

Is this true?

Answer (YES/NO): NO